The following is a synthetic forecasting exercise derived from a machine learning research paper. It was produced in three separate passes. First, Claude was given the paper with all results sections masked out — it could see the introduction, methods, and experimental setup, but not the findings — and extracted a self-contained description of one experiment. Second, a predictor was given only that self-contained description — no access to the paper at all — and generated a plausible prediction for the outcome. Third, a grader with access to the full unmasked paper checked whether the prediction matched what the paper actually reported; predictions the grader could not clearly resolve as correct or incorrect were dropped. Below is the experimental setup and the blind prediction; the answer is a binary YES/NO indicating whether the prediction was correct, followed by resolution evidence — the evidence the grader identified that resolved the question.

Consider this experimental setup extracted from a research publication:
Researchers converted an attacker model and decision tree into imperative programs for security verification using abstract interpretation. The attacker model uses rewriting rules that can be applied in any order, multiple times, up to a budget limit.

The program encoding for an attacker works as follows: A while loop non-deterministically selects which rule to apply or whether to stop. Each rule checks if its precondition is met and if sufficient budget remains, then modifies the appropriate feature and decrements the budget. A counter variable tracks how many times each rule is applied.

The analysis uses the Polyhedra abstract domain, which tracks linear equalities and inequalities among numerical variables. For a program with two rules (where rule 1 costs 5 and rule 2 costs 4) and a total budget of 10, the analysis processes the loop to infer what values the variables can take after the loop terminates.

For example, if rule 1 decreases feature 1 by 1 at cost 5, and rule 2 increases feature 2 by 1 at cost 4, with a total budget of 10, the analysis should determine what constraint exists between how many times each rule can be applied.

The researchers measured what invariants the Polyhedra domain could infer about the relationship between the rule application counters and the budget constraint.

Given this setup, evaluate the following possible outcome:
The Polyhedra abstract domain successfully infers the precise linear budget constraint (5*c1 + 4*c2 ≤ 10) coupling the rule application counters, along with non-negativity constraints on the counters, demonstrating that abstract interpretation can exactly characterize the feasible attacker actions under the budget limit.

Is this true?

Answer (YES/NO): YES